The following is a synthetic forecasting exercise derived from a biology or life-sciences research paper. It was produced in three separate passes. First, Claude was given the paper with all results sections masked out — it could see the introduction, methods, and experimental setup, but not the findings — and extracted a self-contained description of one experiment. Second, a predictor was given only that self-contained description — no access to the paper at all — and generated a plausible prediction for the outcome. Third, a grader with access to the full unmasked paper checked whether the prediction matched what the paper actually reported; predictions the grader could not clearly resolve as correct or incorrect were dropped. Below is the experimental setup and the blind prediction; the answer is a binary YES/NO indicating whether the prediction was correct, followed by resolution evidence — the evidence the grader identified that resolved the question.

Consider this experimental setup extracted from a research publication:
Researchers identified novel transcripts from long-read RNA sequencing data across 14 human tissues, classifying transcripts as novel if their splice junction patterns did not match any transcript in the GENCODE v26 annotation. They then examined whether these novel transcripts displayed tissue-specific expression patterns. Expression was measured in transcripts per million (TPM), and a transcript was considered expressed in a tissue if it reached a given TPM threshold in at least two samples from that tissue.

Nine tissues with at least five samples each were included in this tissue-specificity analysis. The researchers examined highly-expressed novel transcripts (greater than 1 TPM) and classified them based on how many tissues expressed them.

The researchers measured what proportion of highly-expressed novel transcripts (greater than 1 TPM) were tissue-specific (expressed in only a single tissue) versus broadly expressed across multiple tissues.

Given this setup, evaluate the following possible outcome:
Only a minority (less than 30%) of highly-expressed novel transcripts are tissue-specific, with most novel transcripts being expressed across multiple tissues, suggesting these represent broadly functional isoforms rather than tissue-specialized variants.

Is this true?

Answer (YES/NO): NO